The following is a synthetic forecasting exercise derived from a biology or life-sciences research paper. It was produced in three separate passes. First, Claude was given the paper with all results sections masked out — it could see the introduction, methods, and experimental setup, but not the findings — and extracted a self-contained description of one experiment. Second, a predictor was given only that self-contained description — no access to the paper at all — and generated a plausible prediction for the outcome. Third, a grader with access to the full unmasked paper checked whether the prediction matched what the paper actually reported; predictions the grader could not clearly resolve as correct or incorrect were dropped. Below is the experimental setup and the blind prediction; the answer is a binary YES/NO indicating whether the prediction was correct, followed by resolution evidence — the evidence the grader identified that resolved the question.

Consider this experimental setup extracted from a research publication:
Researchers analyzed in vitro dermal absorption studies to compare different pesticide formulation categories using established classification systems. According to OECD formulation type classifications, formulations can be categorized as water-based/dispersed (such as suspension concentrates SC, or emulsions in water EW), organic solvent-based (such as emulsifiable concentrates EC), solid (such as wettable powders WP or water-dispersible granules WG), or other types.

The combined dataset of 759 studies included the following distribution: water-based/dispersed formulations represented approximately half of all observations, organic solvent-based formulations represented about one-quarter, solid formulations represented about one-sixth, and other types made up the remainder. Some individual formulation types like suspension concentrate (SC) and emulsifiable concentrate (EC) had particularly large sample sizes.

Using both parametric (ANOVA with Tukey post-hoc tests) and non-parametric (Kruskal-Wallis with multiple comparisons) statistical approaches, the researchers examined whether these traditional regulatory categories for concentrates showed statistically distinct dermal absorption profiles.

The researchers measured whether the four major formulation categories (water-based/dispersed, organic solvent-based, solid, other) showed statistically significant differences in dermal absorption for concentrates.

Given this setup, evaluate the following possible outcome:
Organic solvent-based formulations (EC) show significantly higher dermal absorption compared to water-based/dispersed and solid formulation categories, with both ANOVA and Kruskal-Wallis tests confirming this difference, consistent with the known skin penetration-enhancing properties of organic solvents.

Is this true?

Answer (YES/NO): YES